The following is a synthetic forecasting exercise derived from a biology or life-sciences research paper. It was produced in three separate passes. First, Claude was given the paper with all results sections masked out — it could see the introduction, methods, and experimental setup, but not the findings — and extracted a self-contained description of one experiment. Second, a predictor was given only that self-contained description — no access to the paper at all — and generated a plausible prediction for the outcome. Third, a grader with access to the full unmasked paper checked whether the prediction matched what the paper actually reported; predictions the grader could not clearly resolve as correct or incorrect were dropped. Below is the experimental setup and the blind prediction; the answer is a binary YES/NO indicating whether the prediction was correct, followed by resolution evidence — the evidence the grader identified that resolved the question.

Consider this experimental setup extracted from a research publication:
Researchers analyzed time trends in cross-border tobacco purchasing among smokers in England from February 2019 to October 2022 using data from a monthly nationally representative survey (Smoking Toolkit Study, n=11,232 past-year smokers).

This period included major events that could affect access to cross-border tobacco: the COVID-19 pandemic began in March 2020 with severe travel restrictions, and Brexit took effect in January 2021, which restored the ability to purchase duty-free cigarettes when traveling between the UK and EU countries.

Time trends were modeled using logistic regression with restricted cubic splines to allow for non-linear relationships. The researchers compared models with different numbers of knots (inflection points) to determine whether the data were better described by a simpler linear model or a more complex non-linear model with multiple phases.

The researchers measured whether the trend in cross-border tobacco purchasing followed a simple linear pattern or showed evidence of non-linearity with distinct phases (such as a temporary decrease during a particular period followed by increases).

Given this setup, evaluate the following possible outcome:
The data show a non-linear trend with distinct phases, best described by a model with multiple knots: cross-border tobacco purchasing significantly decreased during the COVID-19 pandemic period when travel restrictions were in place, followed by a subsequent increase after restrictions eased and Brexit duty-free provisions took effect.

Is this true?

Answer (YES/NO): YES